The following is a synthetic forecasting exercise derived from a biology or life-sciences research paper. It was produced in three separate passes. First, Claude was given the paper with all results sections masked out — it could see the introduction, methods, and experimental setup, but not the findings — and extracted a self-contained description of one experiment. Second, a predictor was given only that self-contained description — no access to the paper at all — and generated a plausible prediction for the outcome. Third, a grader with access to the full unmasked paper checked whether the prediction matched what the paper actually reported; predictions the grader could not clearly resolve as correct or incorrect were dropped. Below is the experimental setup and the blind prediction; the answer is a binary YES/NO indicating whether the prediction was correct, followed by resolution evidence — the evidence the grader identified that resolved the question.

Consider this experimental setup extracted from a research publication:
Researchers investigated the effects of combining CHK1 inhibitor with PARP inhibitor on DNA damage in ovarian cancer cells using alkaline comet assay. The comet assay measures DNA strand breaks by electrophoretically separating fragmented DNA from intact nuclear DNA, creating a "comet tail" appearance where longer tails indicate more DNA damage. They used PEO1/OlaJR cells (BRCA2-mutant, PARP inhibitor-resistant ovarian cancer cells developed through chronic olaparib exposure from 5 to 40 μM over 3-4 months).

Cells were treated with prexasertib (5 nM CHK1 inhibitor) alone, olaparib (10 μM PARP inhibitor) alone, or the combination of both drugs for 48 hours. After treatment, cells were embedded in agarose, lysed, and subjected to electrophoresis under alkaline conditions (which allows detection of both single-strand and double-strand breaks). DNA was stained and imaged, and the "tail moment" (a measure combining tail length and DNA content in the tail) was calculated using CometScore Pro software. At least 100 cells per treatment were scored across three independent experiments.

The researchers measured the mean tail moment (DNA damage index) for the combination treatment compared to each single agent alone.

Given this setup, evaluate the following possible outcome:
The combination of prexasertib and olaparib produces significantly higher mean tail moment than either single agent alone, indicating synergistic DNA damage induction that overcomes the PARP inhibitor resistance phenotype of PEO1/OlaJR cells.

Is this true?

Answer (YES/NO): NO